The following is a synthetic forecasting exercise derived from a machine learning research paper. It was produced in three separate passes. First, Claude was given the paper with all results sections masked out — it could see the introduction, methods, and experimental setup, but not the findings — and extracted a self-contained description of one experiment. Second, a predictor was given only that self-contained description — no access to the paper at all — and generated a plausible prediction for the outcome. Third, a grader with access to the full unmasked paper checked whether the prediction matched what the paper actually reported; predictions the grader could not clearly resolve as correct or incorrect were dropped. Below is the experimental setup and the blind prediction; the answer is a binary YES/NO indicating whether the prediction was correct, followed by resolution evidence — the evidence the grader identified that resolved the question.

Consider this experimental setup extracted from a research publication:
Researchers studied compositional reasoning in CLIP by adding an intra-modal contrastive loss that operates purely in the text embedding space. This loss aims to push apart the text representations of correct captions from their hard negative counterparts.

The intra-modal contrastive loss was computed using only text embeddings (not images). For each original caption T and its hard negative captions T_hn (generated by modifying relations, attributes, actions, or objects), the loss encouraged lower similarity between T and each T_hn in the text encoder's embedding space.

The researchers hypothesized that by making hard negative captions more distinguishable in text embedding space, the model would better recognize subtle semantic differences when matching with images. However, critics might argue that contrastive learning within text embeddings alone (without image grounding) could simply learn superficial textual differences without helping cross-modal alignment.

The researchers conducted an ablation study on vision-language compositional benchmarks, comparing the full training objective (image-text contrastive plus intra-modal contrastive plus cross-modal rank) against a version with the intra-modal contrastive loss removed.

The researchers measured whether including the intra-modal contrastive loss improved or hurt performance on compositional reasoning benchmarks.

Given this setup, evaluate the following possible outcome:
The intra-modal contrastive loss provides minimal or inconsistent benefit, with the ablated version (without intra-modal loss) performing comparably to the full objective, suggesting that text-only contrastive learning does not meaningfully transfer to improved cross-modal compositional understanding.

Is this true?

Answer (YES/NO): NO